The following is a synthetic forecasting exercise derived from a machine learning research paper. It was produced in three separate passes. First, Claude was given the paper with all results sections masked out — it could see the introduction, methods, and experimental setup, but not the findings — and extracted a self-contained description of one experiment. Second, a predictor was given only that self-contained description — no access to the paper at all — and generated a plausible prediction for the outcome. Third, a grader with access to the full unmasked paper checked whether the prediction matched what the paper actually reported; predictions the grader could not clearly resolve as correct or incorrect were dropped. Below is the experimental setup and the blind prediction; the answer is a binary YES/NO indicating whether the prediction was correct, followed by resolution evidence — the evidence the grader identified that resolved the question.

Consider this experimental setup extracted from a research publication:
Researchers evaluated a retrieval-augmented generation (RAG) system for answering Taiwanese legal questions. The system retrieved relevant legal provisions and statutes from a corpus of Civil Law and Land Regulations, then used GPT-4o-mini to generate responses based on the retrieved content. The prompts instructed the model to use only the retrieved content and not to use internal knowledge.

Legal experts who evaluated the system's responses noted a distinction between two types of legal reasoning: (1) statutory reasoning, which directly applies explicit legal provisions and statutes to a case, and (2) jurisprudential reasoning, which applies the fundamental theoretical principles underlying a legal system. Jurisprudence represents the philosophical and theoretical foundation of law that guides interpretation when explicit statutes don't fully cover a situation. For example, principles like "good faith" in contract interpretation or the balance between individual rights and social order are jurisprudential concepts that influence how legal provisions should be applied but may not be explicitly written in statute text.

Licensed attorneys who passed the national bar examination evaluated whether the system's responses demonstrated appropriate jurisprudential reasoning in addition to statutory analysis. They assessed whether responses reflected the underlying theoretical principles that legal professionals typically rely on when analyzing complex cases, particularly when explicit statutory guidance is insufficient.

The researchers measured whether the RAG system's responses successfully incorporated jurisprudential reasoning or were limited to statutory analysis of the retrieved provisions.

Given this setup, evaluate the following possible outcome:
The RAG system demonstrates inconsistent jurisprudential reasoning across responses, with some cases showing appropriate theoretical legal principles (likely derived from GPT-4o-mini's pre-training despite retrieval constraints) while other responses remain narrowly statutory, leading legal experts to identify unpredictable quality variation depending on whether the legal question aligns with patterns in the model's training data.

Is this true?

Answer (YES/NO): NO